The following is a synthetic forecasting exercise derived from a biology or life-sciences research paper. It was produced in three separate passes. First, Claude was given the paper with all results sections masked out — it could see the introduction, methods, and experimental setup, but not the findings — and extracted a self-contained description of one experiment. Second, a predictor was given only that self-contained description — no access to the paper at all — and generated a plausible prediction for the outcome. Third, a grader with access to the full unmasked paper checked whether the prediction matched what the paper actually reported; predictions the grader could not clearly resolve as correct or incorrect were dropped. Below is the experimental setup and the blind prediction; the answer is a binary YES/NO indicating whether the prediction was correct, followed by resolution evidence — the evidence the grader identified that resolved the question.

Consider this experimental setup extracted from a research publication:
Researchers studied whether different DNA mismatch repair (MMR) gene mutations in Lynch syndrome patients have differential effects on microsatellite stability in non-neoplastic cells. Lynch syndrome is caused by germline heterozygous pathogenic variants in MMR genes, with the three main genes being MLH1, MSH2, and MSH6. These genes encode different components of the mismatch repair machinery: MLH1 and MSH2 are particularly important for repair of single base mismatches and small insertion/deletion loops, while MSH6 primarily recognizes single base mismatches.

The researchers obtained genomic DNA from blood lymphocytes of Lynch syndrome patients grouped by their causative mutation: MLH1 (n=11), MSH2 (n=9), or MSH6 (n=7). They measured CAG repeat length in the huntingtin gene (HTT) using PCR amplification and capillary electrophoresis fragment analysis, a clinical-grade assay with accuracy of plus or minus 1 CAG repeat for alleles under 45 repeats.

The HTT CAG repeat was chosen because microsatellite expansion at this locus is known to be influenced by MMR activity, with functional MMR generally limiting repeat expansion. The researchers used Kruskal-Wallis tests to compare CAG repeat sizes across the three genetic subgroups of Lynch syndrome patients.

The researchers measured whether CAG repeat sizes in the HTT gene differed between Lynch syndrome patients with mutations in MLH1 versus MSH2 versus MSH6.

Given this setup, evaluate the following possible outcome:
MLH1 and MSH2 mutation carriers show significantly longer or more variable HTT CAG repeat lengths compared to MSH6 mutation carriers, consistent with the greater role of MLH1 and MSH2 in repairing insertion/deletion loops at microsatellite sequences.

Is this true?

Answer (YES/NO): NO